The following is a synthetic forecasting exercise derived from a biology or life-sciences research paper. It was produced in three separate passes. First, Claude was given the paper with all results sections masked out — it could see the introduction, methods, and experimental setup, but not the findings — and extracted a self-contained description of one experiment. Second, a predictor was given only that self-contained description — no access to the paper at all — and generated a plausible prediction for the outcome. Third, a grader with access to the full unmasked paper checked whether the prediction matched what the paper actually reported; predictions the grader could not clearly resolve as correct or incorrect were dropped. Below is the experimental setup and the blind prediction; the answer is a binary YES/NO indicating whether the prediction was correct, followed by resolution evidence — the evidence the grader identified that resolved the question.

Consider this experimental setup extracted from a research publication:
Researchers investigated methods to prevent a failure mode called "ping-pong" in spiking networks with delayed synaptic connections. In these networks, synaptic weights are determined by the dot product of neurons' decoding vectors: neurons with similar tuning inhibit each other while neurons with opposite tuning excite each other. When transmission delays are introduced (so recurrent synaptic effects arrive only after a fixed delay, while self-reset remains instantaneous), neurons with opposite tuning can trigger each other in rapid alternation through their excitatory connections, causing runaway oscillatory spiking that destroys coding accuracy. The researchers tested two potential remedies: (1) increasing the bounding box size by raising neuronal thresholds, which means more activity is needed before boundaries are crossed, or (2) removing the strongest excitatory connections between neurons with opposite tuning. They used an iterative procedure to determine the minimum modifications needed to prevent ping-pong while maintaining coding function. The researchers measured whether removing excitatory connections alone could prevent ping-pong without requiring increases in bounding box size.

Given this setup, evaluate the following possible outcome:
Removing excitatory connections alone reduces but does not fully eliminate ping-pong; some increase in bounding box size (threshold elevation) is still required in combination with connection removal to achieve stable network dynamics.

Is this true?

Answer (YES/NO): NO